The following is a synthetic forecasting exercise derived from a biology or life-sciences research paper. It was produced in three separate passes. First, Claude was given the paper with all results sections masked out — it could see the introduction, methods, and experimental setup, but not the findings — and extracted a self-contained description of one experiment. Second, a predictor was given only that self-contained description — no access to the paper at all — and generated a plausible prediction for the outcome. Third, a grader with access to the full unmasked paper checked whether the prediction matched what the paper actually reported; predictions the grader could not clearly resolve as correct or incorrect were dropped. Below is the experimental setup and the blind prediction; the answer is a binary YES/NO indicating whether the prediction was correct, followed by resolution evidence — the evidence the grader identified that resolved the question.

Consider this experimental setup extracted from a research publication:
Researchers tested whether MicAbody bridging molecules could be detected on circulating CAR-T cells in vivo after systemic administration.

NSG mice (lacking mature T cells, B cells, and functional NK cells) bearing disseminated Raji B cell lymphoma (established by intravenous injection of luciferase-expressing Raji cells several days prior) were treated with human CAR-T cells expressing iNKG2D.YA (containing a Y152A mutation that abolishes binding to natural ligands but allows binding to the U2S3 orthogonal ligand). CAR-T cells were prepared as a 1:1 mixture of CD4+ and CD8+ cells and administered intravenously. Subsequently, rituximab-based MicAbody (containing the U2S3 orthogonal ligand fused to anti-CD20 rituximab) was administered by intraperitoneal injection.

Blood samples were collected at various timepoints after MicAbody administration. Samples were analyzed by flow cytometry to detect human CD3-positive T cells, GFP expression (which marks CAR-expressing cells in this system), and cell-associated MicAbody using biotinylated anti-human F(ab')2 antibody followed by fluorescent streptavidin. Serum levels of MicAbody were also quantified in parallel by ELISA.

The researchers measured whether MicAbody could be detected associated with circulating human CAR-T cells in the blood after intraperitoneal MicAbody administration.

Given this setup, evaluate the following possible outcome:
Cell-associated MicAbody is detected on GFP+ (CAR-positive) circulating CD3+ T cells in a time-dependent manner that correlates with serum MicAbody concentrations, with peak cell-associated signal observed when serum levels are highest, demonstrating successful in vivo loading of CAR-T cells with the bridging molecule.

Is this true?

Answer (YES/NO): YES